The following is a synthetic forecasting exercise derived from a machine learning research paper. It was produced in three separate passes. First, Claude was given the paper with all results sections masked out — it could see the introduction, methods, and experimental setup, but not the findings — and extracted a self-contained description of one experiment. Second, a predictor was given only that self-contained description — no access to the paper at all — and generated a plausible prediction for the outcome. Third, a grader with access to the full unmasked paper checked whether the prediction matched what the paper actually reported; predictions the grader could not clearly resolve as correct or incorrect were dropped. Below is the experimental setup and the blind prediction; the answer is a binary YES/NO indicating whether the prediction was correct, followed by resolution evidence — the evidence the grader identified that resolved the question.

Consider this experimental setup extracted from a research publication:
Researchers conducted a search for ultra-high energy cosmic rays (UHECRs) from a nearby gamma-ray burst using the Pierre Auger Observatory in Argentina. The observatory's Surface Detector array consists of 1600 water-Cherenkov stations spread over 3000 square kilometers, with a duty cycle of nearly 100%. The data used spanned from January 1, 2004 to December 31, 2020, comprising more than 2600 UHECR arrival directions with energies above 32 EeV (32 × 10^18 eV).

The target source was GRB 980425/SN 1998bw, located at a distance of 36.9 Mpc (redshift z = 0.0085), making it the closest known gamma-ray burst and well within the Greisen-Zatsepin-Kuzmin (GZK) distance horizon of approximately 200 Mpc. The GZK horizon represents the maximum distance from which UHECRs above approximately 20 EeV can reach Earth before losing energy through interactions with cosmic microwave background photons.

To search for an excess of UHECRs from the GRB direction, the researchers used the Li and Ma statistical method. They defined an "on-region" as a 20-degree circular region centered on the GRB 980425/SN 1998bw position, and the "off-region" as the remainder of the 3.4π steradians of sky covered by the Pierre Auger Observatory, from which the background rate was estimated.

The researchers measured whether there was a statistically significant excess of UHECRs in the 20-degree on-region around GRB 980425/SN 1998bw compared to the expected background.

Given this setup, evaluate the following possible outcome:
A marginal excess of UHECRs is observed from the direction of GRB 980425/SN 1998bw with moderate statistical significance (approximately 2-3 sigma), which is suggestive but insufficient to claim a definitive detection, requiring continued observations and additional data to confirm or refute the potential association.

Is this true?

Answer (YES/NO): NO